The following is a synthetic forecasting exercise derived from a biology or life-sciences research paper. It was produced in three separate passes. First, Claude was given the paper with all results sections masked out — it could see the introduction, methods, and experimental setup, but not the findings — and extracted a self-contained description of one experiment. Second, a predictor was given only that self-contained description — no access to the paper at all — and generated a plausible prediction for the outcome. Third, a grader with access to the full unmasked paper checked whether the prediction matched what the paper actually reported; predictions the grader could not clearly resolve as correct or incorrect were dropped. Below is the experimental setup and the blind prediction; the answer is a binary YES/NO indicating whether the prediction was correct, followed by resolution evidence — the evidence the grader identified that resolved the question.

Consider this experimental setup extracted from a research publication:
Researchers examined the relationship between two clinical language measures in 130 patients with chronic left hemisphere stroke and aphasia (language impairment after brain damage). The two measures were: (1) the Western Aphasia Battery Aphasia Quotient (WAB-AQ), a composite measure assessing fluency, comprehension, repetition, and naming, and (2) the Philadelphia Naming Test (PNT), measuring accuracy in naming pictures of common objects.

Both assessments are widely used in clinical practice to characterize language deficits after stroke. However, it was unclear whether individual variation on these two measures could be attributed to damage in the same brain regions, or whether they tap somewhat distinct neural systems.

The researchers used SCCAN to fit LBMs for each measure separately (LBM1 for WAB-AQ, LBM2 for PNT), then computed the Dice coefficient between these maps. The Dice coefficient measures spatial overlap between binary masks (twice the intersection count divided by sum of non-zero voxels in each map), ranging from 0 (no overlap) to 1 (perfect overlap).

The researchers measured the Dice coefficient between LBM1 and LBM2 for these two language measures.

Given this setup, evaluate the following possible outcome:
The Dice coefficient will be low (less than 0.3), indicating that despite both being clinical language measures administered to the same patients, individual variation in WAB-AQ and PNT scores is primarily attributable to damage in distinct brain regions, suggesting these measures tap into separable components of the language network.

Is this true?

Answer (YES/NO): NO